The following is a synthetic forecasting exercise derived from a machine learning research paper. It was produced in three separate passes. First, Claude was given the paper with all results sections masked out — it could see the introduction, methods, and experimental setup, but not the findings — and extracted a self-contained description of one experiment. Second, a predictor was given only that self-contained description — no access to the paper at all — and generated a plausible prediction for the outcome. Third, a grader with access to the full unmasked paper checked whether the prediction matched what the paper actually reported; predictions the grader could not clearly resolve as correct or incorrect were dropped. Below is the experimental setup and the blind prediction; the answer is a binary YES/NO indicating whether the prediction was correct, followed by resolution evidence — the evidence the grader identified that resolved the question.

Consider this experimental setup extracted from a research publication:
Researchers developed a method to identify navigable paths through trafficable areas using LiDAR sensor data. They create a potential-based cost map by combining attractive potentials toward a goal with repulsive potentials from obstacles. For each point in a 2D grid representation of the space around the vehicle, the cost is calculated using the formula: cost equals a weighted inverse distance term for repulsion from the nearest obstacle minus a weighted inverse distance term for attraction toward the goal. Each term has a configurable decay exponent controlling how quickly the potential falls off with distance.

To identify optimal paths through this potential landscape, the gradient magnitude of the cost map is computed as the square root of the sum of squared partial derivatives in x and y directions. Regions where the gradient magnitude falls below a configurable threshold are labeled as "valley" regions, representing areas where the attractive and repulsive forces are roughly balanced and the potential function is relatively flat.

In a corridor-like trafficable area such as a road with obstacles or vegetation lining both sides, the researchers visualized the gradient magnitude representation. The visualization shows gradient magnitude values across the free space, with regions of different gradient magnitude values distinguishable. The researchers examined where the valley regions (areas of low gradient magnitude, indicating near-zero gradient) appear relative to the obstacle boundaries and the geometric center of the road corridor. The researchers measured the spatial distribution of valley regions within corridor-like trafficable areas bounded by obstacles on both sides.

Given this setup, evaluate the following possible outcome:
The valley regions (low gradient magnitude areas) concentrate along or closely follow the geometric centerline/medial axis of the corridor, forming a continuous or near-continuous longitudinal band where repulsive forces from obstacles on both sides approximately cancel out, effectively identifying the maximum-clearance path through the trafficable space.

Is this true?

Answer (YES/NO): YES